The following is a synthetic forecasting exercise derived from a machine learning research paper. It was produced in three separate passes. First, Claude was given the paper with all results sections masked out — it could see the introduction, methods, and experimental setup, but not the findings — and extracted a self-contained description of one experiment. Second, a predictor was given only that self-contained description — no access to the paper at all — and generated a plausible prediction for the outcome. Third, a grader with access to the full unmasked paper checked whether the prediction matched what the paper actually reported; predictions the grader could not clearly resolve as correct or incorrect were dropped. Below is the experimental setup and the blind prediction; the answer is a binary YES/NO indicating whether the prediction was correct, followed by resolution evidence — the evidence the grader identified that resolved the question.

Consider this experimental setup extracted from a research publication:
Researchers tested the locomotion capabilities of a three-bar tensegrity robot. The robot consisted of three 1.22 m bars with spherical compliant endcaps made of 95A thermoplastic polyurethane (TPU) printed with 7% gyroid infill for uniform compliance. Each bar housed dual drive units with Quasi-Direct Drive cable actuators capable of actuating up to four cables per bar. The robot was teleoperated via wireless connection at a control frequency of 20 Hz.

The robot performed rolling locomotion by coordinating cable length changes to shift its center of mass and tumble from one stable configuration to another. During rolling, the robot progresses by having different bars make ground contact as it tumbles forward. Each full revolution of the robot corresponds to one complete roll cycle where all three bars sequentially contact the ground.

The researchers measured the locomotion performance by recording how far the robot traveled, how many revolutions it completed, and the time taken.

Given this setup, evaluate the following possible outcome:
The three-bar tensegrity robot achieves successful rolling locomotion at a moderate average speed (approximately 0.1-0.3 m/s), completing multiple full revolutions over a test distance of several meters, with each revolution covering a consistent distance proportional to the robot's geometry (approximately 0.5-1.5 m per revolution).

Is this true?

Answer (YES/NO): NO